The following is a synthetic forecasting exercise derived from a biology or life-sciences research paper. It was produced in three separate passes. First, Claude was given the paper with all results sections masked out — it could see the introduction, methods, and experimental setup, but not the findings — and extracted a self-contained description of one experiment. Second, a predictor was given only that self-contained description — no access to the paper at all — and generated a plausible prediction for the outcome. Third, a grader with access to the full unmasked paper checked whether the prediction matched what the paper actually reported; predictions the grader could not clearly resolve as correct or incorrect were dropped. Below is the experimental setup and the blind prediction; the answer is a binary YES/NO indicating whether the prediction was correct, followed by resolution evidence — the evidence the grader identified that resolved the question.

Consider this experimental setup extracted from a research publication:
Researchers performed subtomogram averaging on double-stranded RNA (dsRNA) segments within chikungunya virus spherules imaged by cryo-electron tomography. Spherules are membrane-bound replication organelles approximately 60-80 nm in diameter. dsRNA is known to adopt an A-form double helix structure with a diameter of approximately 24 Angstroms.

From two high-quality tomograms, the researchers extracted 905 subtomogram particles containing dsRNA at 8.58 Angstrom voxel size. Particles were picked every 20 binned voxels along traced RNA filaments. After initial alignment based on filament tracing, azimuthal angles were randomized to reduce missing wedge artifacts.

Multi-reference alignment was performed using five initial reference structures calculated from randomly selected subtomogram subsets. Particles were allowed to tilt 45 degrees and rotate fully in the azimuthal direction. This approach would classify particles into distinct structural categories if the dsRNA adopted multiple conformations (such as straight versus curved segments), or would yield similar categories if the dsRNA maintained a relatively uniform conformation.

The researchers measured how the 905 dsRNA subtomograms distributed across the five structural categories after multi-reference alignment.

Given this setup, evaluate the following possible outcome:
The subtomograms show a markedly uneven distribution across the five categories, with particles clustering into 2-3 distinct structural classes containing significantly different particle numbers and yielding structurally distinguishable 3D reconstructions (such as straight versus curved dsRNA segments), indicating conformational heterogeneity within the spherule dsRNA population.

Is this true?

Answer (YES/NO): YES